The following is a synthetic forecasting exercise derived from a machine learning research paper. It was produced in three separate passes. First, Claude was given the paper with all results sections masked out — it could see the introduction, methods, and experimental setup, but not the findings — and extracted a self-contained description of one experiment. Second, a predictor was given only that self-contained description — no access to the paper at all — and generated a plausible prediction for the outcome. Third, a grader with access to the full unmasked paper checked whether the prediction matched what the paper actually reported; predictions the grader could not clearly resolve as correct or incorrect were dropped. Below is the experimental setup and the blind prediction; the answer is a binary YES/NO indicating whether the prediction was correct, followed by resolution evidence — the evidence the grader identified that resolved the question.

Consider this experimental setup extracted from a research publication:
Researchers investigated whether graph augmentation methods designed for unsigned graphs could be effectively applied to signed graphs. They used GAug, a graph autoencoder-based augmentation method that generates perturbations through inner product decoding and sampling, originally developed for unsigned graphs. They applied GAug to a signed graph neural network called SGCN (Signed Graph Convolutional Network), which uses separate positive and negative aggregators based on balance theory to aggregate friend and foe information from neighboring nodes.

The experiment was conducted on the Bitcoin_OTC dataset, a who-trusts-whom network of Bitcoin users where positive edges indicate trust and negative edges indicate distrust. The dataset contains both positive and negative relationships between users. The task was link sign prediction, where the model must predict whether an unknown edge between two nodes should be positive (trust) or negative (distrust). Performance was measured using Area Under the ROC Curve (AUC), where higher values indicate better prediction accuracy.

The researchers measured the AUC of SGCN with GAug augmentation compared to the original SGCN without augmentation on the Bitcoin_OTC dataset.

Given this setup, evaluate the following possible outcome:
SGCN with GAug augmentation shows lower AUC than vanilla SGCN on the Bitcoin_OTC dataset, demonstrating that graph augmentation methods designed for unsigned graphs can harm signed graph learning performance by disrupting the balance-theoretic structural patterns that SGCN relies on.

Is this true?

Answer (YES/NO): YES